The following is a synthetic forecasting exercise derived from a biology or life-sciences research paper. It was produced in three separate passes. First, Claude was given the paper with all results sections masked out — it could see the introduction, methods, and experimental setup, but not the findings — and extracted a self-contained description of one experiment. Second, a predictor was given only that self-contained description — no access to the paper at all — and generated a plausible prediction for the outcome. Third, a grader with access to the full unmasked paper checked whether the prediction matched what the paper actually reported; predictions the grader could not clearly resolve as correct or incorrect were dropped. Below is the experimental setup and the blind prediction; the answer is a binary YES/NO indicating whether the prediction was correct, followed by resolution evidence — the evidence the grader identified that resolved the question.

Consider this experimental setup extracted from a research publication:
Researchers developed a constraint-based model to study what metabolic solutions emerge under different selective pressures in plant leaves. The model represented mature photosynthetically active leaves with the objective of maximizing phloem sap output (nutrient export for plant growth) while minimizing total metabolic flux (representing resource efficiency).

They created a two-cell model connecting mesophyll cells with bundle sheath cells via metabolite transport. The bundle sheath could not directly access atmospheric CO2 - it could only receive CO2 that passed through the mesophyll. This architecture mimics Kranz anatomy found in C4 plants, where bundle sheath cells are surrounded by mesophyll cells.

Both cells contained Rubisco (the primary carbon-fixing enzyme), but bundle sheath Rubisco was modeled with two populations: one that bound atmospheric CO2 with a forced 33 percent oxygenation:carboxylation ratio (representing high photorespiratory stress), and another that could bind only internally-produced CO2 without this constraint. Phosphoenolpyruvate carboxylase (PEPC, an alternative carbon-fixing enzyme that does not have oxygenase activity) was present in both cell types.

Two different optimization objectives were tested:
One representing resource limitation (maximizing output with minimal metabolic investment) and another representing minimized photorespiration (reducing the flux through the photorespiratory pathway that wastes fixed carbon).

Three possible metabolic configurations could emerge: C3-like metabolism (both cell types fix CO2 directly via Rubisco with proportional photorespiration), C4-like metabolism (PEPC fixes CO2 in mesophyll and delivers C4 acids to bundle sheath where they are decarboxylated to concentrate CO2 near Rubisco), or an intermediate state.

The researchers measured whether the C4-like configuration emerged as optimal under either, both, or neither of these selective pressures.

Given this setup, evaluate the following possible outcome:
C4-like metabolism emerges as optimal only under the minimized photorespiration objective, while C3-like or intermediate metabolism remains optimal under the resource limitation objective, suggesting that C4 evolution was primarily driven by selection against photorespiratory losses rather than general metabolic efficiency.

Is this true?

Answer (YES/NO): NO